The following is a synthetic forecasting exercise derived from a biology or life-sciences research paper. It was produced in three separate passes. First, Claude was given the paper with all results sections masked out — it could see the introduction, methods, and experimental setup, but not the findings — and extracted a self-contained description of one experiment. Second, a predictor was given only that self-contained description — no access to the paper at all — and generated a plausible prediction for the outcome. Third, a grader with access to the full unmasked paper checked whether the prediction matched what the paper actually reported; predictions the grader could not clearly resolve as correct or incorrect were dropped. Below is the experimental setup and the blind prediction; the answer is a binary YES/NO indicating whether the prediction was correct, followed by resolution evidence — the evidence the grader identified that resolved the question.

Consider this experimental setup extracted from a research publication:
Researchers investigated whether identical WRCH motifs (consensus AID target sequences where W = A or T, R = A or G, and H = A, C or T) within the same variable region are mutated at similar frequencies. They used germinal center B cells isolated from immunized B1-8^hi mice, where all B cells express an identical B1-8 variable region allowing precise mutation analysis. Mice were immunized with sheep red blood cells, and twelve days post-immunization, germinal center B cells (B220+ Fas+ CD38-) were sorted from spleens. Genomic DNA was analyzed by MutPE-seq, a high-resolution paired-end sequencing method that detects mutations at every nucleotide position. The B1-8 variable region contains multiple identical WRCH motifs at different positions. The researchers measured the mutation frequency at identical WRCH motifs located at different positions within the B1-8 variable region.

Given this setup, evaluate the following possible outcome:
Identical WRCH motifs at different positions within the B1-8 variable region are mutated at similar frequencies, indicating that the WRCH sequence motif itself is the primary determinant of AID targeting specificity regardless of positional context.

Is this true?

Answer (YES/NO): NO